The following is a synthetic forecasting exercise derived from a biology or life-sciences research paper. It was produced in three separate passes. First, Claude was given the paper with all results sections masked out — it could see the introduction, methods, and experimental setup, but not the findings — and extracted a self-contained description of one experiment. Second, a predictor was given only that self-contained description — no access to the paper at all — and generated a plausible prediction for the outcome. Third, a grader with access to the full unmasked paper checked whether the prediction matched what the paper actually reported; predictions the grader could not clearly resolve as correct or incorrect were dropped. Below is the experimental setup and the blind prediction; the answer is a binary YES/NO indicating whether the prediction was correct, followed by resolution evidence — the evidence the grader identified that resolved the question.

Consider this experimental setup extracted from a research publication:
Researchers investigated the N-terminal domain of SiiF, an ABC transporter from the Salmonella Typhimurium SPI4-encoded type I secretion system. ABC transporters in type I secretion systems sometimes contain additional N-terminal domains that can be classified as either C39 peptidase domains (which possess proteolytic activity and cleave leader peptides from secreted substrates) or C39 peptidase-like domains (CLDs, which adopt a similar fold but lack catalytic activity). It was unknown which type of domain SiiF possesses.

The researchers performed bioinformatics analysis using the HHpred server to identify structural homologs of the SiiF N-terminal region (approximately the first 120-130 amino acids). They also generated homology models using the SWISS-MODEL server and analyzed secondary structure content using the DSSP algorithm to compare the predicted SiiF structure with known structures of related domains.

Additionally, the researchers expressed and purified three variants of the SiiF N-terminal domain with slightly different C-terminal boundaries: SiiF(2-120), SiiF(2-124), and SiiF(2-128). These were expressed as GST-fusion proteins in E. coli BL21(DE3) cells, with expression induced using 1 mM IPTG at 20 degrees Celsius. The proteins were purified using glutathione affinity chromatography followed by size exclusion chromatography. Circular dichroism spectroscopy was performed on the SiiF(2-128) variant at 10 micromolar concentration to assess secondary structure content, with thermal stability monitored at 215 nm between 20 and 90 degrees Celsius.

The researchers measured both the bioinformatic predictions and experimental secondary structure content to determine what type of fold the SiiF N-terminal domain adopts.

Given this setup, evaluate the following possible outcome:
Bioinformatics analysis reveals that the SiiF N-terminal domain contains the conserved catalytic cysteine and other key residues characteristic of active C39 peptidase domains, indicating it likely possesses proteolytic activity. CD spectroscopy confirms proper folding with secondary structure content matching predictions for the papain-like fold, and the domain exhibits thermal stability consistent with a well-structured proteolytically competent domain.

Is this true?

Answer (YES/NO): NO